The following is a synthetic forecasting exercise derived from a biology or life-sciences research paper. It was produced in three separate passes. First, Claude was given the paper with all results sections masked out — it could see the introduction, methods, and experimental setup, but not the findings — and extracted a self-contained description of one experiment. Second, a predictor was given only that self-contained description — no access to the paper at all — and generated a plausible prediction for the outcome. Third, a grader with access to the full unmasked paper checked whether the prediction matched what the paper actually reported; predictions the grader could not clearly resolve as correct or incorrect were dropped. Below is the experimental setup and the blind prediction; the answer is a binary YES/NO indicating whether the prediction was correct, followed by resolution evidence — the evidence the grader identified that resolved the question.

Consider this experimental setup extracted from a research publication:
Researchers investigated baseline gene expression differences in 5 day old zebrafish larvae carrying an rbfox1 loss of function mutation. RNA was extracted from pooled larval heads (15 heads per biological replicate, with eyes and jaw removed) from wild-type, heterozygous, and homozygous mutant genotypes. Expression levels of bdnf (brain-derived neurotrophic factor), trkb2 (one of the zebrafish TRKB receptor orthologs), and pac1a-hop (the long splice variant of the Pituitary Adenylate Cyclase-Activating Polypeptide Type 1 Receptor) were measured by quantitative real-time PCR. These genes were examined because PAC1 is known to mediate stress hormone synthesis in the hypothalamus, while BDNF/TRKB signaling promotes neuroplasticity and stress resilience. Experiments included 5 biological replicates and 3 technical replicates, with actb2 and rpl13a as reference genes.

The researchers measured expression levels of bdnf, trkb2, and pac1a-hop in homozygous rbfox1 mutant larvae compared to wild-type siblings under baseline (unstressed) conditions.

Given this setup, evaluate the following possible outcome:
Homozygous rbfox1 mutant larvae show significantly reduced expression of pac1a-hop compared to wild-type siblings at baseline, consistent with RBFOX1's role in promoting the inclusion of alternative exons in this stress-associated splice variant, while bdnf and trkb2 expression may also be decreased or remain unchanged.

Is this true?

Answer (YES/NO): NO